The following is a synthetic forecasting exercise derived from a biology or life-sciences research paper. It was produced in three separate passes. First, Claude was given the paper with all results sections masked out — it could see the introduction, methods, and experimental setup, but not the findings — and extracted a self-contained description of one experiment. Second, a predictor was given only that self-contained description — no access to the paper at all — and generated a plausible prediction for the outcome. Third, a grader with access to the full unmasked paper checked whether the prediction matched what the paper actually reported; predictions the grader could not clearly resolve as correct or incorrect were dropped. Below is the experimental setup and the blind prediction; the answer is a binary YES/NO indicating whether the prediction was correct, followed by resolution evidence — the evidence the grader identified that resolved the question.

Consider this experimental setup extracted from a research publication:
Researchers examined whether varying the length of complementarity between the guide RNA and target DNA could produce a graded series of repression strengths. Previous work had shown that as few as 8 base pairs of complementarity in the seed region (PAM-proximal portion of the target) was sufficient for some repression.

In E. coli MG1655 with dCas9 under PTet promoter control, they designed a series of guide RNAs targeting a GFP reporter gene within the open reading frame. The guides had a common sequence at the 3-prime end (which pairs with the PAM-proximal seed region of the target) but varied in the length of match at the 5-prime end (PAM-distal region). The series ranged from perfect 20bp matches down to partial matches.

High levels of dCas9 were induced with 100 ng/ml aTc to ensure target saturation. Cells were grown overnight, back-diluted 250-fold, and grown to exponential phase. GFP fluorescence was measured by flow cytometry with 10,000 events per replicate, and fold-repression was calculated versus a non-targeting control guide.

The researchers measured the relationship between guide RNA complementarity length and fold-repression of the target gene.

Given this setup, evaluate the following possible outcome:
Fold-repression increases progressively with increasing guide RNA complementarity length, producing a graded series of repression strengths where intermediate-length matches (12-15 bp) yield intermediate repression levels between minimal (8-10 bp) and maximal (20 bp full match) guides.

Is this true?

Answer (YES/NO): YES